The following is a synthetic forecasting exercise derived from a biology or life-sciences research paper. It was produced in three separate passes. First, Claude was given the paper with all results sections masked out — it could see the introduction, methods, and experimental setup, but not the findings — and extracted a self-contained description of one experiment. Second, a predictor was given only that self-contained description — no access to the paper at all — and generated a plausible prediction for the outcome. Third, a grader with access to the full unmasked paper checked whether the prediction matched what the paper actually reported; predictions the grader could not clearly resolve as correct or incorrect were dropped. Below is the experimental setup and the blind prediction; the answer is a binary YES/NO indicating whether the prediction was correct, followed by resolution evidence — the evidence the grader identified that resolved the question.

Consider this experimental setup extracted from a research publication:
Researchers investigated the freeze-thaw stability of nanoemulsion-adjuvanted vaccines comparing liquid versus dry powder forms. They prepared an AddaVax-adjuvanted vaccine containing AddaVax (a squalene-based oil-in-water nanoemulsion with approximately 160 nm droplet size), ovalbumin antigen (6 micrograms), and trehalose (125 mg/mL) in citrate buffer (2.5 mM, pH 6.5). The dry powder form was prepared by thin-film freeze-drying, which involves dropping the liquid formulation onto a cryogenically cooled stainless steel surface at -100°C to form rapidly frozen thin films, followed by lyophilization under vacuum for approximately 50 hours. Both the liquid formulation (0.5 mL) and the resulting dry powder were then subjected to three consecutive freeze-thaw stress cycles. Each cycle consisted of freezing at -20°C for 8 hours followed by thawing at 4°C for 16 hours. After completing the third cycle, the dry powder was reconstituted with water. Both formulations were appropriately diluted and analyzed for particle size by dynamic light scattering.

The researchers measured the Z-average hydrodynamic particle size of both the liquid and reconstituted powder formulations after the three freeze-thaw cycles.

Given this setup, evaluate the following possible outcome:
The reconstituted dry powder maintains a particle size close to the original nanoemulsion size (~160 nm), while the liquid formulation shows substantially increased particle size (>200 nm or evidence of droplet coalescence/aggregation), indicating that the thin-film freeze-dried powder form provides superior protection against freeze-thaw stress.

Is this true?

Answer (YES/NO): NO